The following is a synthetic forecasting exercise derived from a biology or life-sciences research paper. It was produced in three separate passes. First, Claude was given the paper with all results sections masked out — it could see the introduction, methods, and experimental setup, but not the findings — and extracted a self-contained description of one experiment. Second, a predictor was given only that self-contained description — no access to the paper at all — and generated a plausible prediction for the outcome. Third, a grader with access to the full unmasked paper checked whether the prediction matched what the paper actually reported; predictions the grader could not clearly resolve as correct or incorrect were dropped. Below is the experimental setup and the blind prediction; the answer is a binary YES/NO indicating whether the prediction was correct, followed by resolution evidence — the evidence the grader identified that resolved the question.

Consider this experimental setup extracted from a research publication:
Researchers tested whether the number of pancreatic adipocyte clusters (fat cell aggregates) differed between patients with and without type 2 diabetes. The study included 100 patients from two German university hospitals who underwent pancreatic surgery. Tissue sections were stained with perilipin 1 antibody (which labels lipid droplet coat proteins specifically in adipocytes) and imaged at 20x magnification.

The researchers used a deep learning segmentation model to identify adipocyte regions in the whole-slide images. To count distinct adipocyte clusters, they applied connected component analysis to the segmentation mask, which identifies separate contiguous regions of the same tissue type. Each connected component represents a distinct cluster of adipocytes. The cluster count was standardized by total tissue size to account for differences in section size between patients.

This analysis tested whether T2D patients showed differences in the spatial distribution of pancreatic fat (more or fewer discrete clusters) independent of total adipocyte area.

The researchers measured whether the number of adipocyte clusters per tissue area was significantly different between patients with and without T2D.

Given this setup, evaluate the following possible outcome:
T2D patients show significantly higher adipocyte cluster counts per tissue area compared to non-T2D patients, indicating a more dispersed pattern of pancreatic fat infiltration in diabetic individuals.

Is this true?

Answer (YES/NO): NO